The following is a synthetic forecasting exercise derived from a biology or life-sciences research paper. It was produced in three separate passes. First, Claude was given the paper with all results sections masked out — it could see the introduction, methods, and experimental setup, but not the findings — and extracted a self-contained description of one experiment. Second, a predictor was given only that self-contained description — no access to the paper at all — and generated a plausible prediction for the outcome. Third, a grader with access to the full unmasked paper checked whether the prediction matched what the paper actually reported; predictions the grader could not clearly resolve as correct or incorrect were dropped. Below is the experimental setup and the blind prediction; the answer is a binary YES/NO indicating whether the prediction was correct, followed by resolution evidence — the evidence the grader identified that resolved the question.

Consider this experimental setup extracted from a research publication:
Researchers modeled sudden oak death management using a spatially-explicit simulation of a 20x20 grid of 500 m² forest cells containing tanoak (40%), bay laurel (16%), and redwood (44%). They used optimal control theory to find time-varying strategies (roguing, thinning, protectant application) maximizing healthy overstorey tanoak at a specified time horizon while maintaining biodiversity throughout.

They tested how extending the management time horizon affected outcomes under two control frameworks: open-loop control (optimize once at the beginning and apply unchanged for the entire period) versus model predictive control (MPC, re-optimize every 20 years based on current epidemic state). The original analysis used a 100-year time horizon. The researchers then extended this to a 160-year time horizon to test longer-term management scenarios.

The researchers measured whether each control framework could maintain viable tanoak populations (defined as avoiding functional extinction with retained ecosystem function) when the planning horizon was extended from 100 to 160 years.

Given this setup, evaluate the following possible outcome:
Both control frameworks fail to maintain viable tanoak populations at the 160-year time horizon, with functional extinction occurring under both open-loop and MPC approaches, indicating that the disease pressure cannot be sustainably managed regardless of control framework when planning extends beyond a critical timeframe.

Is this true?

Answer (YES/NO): NO